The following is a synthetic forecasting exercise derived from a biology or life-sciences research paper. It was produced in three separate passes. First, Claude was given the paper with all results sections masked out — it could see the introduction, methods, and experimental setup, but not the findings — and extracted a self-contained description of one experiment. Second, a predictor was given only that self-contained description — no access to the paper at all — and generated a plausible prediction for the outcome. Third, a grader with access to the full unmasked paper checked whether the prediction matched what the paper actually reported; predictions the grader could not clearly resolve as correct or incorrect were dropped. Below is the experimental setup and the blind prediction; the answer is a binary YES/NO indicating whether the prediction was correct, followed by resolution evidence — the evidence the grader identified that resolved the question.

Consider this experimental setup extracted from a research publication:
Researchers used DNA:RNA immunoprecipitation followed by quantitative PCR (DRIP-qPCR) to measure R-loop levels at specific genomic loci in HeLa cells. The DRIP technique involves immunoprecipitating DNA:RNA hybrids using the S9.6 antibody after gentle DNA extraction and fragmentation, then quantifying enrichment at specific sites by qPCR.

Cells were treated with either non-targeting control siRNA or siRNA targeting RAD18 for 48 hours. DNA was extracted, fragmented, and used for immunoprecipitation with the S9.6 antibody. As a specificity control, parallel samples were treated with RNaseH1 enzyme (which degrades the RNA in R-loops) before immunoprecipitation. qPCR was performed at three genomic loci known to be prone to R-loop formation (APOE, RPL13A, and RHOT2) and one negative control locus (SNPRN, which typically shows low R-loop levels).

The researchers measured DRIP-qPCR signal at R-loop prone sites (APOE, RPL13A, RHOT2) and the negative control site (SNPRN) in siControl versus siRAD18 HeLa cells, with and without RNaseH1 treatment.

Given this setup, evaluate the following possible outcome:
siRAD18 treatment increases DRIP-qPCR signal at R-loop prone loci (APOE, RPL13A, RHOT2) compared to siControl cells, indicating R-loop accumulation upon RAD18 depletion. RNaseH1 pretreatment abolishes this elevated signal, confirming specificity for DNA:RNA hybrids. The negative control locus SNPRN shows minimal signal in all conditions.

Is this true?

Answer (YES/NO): YES